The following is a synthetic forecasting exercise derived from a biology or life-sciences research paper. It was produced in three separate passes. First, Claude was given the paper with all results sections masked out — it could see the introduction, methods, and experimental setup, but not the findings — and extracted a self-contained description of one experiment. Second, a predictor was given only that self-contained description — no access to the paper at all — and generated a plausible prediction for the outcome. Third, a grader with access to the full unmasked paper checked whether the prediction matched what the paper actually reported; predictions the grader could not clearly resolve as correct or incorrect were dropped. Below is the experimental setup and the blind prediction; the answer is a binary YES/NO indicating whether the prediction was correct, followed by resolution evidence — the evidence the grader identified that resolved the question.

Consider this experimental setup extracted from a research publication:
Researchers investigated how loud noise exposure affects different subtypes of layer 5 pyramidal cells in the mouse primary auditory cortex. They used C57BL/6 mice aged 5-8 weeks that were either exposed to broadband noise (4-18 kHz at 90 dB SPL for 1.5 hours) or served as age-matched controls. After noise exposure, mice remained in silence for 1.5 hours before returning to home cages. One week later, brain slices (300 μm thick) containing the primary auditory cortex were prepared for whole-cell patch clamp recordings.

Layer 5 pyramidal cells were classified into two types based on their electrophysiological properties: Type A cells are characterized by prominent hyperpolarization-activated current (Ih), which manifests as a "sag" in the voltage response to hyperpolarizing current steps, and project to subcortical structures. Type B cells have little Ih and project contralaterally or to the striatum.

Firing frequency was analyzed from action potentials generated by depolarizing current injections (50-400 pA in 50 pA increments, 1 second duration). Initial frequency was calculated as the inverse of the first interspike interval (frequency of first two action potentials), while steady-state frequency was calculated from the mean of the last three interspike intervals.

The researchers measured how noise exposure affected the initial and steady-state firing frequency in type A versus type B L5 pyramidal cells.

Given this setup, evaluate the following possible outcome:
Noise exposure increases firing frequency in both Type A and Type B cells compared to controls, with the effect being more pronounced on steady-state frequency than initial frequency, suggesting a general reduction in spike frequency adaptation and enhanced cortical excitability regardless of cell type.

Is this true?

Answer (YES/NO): NO